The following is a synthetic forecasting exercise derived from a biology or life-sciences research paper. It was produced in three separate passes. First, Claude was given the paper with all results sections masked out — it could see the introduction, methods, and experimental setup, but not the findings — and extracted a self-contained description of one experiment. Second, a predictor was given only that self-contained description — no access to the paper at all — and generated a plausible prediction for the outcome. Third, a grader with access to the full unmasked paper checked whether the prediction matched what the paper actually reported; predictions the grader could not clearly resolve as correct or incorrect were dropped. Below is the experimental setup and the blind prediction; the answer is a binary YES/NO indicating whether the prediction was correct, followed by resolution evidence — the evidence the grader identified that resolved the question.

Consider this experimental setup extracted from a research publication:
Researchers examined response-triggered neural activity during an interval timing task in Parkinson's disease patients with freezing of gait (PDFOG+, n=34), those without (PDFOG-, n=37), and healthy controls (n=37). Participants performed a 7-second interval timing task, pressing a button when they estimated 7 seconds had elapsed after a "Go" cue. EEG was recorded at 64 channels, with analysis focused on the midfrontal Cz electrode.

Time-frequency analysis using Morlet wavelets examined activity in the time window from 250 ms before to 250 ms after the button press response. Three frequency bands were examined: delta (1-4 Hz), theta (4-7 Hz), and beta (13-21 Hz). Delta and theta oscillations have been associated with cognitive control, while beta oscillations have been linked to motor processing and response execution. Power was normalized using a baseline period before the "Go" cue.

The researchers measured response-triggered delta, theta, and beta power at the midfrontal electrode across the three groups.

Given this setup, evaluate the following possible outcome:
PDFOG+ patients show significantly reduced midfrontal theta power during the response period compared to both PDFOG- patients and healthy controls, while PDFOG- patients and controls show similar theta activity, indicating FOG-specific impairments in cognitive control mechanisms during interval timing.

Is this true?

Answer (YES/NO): NO